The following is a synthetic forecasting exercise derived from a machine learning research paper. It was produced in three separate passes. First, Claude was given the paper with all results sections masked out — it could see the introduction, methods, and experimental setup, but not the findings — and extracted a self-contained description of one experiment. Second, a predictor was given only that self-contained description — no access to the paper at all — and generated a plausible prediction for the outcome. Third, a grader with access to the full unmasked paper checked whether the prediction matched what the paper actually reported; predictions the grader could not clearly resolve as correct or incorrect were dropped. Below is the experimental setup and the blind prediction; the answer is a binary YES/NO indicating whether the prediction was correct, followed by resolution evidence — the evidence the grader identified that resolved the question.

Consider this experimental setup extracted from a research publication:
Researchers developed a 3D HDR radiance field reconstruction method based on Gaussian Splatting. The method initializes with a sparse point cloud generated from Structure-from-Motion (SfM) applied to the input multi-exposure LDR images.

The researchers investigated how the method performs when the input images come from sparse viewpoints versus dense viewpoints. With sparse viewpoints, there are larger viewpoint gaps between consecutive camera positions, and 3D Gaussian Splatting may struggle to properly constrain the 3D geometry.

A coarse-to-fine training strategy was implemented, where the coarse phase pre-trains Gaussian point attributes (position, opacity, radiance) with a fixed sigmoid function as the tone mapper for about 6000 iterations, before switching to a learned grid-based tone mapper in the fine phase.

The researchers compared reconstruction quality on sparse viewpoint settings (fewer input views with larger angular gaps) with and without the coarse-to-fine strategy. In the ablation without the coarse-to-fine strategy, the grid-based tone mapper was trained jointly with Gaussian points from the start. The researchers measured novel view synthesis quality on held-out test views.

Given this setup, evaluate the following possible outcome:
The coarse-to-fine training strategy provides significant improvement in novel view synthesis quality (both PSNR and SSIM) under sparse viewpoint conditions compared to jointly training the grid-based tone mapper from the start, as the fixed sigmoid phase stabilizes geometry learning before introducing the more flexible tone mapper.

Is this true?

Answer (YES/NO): YES